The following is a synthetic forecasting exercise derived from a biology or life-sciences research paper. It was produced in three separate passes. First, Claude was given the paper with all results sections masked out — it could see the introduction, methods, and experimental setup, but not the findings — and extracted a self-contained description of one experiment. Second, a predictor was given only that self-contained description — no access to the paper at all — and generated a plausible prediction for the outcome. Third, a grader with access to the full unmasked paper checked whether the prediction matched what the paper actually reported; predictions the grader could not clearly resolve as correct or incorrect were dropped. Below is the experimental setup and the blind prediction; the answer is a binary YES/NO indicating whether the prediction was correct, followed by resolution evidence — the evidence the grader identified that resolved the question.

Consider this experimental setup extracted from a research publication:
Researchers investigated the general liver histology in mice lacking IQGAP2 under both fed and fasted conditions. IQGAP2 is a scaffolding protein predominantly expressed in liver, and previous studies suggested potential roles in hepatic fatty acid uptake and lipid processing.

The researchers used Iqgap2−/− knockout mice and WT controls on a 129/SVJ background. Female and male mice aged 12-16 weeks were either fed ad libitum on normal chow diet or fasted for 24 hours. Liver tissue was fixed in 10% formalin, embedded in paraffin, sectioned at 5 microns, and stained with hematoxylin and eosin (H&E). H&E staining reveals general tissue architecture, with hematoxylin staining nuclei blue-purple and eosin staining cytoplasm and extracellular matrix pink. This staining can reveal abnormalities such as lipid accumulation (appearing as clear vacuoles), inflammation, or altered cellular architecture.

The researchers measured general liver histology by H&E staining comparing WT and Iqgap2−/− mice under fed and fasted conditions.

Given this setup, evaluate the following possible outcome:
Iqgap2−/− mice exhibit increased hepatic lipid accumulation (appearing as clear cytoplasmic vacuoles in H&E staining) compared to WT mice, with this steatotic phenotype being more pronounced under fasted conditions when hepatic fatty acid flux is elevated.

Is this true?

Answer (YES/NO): NO